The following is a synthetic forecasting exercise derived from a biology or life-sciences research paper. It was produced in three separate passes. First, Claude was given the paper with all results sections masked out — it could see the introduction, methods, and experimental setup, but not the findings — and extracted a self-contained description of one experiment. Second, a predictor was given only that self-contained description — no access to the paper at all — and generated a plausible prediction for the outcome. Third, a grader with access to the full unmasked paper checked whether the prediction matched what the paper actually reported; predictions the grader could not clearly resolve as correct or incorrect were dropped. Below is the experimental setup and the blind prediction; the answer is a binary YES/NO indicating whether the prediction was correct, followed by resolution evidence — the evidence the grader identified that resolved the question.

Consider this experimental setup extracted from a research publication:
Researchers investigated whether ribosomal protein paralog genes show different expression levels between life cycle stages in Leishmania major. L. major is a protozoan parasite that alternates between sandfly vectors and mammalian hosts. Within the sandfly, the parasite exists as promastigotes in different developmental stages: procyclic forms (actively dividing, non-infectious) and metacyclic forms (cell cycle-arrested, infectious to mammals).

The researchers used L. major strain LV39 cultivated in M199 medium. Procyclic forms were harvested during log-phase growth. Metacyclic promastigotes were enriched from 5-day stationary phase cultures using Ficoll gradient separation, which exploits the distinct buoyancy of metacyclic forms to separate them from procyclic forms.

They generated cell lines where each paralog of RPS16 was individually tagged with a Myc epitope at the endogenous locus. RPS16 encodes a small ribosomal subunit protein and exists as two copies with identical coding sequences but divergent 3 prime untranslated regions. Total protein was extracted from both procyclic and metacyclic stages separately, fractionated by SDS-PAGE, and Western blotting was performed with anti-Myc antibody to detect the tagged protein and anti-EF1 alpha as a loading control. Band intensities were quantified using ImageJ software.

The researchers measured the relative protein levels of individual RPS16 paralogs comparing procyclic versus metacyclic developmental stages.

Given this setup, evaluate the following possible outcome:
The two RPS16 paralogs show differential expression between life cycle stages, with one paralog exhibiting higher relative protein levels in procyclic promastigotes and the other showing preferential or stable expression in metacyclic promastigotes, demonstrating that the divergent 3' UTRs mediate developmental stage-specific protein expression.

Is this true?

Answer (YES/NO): YES